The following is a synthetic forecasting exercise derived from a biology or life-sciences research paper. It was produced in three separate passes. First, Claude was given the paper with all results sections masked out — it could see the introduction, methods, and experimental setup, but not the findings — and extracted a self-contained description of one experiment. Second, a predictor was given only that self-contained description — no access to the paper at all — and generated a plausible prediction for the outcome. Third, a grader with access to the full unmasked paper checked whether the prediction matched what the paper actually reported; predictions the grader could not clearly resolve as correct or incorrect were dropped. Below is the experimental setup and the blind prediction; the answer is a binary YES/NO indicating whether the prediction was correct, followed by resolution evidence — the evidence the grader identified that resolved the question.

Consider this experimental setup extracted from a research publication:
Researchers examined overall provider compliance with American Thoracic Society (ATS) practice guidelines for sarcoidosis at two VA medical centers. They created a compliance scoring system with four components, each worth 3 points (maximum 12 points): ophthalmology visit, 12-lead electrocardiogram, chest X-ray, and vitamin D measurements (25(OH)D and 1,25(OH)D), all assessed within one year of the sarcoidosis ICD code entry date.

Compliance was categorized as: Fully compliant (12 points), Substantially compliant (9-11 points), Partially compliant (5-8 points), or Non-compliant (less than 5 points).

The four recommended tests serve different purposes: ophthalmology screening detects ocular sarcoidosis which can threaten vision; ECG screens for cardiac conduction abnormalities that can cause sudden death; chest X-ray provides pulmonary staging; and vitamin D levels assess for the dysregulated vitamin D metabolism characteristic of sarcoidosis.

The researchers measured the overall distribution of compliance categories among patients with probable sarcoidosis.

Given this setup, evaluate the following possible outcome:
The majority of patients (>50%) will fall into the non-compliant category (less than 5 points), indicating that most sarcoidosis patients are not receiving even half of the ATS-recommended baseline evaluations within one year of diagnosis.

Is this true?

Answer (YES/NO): NO